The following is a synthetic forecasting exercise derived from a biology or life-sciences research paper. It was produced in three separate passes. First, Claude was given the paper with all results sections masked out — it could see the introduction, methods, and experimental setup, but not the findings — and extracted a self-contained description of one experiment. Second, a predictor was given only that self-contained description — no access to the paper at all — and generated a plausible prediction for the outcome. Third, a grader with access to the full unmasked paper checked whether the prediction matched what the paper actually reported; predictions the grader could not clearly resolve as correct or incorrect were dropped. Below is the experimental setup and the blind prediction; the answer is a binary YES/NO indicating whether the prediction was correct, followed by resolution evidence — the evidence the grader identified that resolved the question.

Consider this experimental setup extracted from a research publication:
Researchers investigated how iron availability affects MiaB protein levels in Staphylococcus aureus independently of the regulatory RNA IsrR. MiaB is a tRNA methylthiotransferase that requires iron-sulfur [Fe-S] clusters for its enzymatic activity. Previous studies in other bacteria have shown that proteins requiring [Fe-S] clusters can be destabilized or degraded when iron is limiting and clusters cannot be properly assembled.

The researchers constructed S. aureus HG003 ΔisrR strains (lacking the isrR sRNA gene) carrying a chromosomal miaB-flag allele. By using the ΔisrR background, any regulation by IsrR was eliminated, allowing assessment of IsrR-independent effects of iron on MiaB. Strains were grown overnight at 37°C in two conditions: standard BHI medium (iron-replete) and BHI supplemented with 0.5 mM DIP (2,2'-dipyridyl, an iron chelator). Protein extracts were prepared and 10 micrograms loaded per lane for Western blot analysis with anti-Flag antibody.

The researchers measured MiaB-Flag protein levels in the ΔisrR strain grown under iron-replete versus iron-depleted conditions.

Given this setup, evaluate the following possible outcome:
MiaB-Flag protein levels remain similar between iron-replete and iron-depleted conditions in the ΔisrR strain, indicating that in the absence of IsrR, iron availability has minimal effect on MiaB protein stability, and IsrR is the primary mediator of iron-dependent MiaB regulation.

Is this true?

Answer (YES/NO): NO